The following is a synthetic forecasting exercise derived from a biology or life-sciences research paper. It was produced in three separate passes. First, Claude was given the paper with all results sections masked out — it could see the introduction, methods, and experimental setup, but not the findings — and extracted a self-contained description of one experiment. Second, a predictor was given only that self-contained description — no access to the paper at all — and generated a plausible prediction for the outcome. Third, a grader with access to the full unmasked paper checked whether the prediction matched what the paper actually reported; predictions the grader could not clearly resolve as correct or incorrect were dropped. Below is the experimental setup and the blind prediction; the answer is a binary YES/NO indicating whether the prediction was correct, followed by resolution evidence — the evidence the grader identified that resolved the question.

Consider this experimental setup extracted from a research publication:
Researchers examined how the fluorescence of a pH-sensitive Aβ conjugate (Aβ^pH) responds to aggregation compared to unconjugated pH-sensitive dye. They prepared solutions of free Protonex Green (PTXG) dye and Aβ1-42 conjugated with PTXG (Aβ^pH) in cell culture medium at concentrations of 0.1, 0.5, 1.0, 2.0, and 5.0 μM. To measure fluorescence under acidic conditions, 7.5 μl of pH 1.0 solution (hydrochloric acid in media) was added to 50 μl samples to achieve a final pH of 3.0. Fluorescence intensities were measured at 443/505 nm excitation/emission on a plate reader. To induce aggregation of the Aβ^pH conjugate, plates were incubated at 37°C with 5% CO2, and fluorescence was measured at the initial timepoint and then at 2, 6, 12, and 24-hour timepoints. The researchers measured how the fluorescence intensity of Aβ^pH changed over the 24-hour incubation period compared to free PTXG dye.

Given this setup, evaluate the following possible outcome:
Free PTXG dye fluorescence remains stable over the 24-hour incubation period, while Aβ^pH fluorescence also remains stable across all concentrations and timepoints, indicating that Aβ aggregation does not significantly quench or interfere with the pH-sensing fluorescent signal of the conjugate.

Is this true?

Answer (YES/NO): YES